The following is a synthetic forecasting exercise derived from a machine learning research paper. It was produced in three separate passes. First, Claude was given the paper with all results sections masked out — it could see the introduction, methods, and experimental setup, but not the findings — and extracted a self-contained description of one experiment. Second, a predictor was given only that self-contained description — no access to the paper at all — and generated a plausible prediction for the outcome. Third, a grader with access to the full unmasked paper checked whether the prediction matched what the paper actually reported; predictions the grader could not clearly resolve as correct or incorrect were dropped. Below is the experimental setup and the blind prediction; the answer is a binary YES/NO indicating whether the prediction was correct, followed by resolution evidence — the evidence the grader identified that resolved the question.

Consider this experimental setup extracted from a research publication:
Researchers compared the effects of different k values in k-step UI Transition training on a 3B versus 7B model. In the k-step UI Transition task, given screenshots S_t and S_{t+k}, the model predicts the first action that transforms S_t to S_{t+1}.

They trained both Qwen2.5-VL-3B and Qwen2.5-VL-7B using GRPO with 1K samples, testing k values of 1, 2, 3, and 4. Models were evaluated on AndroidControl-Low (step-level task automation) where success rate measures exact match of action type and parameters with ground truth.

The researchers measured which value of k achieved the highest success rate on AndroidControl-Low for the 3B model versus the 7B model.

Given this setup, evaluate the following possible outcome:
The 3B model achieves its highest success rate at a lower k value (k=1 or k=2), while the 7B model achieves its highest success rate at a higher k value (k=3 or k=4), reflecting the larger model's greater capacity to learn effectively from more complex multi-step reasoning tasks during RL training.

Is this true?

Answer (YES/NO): YES